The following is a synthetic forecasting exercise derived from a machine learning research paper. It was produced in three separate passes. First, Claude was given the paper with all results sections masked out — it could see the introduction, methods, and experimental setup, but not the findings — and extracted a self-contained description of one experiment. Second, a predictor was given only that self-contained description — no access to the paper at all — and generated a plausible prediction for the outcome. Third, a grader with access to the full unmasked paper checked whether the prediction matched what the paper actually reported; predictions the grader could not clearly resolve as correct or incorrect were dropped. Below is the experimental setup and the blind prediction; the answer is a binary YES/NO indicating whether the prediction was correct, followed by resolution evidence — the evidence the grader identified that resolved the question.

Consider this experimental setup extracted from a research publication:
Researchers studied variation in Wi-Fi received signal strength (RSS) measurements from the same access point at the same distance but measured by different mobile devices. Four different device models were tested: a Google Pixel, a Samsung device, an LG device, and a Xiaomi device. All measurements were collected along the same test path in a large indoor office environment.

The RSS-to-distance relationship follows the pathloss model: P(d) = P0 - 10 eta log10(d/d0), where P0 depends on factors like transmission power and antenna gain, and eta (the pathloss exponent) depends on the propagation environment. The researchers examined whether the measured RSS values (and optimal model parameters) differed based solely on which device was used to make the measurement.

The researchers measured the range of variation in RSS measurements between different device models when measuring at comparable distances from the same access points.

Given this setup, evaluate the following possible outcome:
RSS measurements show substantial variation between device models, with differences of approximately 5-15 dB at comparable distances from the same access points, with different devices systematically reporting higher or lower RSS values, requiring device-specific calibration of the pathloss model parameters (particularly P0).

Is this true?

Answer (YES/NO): YES